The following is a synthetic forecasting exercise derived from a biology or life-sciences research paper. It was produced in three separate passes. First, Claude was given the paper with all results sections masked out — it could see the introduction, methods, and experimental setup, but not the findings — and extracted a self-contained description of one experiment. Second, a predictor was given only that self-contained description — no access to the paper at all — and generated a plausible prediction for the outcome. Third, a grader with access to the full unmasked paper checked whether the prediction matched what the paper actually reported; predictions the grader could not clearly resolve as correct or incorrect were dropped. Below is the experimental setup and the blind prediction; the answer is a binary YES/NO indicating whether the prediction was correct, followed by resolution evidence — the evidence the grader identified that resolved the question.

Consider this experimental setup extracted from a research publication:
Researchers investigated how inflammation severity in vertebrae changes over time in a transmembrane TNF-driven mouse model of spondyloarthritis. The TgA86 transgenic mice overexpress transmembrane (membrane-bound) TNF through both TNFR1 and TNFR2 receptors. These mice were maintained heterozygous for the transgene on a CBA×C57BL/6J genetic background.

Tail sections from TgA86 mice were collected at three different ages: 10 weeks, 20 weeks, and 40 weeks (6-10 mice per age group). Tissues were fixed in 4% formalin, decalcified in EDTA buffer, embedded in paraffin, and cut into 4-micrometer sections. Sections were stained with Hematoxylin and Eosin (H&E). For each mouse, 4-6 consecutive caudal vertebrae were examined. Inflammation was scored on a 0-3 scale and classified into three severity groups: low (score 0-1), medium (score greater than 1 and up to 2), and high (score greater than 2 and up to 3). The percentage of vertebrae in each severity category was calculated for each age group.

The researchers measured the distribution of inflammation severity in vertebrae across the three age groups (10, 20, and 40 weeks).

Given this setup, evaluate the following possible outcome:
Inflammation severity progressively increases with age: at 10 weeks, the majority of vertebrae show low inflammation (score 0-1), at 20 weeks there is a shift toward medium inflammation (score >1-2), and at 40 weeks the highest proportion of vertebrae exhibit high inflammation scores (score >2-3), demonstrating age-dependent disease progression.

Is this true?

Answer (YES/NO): NO